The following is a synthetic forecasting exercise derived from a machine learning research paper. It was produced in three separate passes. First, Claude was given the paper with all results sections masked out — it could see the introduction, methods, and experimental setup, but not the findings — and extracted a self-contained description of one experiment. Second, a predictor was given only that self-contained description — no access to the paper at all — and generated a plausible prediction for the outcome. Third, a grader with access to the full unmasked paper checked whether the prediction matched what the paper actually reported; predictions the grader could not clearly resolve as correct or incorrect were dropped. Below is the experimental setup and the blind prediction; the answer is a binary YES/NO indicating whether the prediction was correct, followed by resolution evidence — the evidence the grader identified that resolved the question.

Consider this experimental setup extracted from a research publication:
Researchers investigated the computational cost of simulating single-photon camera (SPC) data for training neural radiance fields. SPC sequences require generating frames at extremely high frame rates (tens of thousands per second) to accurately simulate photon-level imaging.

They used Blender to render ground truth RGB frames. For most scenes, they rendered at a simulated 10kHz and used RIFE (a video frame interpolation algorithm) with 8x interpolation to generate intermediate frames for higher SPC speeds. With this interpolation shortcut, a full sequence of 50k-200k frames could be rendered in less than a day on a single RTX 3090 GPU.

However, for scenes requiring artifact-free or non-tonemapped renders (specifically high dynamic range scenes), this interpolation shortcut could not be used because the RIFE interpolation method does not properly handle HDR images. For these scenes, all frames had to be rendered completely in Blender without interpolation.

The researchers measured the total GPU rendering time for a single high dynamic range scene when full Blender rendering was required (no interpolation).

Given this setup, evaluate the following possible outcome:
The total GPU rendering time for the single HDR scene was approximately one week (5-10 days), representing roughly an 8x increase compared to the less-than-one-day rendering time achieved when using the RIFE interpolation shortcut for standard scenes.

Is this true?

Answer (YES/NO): NO